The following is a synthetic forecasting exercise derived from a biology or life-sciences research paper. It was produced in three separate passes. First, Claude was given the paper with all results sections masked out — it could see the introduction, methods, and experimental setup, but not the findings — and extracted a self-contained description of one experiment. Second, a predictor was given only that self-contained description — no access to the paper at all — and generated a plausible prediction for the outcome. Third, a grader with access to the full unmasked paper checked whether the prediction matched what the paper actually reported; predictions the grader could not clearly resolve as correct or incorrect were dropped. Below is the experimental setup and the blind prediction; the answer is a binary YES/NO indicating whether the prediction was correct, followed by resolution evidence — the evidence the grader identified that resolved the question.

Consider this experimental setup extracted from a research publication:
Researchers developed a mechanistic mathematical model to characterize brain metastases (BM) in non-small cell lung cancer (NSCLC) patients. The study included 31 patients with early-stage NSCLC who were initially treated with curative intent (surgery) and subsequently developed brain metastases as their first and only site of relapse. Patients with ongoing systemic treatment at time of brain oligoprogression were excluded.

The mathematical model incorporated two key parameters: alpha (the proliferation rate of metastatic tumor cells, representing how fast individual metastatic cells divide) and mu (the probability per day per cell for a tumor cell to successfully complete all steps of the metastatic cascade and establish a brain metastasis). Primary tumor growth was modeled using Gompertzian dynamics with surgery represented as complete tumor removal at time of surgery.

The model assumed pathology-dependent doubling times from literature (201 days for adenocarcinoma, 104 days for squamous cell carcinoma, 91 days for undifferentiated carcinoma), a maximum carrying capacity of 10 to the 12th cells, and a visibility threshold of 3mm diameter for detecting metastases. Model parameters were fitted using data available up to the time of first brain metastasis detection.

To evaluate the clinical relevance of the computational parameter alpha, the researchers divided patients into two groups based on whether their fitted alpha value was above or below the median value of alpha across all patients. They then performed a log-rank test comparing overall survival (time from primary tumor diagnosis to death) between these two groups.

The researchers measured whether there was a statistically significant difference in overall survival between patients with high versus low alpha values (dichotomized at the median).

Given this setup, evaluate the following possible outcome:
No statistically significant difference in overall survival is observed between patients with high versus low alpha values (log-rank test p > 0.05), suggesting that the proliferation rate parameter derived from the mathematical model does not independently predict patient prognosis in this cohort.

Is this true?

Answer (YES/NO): NO